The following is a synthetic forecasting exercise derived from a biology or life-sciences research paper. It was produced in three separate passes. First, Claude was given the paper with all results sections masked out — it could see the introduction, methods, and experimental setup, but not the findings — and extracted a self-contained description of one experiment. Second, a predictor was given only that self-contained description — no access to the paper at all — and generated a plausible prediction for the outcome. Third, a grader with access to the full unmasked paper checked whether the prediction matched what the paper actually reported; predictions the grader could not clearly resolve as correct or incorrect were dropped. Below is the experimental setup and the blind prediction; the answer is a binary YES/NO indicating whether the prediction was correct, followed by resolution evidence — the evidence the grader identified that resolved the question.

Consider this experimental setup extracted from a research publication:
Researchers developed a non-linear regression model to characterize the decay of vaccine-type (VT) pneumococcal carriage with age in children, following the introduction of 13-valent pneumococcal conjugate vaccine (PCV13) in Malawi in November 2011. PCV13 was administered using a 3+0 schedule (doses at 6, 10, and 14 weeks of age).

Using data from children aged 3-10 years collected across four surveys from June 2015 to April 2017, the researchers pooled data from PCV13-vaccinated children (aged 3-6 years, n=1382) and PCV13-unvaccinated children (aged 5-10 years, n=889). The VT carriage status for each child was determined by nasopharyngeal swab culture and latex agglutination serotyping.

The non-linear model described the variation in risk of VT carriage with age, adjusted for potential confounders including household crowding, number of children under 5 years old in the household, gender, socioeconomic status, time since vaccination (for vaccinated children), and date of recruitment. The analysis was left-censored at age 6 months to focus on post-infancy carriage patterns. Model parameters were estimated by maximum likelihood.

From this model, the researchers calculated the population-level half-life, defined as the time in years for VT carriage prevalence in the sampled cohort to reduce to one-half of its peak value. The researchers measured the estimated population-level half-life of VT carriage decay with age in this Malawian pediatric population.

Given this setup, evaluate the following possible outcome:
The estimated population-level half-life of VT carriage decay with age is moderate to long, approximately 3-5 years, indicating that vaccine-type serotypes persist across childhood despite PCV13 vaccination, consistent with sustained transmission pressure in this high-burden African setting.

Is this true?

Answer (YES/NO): NO